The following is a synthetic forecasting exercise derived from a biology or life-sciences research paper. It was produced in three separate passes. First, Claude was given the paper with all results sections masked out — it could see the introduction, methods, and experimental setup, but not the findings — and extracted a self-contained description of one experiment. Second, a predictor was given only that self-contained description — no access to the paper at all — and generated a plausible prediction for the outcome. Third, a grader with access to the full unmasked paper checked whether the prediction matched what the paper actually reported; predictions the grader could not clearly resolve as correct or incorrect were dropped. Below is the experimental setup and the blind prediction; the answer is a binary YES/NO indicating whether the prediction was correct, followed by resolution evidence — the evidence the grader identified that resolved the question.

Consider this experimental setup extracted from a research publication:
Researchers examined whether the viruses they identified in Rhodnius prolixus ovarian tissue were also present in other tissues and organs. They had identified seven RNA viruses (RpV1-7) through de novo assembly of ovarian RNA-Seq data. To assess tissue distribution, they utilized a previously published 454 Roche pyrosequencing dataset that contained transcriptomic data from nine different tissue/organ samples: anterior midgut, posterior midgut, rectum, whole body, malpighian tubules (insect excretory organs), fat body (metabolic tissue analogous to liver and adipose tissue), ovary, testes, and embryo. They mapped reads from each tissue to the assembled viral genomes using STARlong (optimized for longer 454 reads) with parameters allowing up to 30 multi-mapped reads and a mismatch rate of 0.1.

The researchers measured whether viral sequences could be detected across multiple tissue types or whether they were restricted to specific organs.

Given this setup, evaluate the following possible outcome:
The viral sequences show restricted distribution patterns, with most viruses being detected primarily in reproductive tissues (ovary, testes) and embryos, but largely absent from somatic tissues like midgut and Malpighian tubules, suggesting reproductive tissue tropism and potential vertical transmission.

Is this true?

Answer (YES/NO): NO